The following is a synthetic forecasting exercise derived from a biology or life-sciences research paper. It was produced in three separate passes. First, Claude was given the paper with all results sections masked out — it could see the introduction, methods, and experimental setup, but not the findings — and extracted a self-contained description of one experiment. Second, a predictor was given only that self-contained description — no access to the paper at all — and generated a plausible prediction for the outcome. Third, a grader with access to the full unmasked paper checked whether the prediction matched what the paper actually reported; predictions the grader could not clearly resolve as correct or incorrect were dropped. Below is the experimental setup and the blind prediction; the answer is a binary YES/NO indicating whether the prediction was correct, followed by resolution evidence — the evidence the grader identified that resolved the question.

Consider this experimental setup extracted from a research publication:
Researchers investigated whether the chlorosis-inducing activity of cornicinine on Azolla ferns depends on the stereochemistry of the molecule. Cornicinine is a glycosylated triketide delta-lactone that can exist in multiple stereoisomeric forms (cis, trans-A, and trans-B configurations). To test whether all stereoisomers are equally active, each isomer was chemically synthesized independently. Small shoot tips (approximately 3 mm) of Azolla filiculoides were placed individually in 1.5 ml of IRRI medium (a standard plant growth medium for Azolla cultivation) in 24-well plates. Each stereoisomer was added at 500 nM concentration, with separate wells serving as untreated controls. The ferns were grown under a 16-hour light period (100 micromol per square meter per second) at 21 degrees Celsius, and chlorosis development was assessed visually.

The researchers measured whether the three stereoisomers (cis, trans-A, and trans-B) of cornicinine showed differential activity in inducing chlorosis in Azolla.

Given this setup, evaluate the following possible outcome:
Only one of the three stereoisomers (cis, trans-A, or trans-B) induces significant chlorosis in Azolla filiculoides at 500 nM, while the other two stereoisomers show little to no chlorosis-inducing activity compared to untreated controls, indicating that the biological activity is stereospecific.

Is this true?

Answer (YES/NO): NO